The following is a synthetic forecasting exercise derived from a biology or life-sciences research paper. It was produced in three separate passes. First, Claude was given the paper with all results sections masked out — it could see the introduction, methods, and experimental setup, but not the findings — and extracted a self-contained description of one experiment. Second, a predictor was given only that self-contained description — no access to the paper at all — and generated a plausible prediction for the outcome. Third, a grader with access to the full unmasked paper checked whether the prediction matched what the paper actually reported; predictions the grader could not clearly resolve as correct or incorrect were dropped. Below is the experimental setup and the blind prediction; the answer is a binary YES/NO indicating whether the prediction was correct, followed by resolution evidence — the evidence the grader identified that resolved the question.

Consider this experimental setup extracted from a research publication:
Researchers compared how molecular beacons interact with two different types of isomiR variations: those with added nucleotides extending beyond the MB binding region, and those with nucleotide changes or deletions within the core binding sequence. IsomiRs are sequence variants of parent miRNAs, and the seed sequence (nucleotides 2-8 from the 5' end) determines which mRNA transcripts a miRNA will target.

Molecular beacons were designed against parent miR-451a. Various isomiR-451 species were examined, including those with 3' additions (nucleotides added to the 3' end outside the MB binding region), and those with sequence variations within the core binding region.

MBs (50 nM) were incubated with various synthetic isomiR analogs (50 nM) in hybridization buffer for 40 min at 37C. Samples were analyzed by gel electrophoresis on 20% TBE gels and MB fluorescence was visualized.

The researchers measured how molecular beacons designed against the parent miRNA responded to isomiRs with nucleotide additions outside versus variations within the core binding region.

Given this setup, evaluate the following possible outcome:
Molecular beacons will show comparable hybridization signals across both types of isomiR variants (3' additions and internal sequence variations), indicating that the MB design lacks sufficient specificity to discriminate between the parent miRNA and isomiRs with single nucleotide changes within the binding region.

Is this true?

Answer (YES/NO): NO